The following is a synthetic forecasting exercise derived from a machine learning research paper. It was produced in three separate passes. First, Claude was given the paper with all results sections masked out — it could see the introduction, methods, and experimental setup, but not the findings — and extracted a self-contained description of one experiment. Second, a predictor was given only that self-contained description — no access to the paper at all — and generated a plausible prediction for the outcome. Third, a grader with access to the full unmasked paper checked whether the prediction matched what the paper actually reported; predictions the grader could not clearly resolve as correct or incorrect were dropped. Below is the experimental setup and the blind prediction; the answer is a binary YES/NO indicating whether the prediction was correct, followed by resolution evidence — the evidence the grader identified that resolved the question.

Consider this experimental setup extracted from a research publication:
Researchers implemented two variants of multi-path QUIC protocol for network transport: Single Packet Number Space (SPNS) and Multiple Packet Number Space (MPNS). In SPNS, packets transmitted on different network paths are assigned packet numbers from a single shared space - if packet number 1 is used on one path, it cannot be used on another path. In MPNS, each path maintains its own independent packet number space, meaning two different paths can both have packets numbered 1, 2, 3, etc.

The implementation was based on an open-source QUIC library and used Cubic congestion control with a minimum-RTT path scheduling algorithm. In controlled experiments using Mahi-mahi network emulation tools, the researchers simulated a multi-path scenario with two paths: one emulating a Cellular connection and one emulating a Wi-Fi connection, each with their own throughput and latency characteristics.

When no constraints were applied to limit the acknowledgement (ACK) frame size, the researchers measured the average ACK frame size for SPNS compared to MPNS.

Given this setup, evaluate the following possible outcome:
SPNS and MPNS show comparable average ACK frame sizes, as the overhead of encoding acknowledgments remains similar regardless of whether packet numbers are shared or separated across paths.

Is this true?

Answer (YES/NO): NO